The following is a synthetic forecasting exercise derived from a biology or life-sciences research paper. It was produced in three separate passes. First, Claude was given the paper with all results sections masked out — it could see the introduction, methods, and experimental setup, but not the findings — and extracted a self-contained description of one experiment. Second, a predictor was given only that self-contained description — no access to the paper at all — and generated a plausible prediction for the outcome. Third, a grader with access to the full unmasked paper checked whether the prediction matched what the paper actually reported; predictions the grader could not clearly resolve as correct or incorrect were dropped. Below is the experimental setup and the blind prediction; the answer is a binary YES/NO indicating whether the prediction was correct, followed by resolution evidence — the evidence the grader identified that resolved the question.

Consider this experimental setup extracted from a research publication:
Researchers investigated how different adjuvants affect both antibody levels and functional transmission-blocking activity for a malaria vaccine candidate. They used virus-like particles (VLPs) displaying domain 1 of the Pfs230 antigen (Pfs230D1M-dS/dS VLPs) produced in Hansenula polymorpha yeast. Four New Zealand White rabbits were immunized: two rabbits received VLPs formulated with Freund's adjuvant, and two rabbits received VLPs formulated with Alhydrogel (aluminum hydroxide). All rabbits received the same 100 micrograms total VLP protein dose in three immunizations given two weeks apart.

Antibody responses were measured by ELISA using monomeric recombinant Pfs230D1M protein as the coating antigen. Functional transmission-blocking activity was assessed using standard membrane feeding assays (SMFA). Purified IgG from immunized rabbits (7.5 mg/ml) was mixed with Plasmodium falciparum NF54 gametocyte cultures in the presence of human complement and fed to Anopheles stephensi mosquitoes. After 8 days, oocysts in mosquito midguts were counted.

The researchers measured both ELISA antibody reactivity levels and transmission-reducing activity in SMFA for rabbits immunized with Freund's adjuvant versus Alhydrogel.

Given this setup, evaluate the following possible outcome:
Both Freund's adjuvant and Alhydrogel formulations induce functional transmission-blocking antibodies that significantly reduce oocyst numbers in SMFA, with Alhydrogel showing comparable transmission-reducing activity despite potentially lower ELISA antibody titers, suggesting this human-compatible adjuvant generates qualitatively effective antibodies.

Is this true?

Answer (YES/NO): NO